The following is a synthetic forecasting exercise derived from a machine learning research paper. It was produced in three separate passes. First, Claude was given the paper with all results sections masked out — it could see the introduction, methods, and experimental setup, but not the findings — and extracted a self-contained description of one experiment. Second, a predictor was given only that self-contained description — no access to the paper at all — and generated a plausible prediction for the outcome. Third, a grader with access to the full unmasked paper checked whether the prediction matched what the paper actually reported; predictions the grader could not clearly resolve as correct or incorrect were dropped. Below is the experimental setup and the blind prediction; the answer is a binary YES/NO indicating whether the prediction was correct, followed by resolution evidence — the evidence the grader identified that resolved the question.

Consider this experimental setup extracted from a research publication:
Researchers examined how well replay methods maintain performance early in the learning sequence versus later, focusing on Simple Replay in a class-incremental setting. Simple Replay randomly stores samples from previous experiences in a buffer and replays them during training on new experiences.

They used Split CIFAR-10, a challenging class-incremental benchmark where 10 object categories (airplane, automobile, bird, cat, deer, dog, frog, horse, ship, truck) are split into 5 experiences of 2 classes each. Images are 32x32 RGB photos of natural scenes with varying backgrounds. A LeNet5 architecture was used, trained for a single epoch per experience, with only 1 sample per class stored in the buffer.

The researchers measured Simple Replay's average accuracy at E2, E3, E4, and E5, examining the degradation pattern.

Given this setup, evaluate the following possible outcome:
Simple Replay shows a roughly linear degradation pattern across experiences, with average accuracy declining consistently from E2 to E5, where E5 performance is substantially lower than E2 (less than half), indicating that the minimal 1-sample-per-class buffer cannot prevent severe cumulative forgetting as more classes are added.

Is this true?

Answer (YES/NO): NO